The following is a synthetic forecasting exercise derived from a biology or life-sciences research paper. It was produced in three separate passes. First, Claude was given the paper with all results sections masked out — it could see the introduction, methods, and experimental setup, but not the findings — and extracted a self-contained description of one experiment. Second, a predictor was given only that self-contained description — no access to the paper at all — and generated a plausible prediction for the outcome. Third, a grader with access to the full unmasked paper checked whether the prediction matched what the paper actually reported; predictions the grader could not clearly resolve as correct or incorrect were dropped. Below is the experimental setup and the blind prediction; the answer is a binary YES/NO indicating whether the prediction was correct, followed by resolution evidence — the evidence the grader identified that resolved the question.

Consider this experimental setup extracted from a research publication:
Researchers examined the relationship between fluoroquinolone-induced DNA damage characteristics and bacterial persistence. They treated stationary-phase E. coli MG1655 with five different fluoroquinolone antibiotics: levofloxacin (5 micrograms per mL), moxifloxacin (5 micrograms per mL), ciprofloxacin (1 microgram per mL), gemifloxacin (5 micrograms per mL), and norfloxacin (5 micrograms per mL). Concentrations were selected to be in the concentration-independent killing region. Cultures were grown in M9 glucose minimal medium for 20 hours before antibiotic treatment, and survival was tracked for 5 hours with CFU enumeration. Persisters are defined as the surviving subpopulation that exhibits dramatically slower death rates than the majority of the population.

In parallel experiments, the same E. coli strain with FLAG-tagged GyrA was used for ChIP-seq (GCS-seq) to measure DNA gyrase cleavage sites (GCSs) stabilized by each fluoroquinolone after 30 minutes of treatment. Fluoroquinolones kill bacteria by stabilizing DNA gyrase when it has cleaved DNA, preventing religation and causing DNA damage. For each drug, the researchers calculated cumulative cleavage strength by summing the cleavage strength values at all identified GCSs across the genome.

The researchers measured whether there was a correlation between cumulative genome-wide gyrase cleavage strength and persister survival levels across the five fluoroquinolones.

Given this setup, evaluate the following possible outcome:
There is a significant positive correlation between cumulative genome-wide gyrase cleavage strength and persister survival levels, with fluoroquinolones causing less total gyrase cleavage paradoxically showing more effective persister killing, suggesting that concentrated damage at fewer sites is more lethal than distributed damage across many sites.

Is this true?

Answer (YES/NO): NO